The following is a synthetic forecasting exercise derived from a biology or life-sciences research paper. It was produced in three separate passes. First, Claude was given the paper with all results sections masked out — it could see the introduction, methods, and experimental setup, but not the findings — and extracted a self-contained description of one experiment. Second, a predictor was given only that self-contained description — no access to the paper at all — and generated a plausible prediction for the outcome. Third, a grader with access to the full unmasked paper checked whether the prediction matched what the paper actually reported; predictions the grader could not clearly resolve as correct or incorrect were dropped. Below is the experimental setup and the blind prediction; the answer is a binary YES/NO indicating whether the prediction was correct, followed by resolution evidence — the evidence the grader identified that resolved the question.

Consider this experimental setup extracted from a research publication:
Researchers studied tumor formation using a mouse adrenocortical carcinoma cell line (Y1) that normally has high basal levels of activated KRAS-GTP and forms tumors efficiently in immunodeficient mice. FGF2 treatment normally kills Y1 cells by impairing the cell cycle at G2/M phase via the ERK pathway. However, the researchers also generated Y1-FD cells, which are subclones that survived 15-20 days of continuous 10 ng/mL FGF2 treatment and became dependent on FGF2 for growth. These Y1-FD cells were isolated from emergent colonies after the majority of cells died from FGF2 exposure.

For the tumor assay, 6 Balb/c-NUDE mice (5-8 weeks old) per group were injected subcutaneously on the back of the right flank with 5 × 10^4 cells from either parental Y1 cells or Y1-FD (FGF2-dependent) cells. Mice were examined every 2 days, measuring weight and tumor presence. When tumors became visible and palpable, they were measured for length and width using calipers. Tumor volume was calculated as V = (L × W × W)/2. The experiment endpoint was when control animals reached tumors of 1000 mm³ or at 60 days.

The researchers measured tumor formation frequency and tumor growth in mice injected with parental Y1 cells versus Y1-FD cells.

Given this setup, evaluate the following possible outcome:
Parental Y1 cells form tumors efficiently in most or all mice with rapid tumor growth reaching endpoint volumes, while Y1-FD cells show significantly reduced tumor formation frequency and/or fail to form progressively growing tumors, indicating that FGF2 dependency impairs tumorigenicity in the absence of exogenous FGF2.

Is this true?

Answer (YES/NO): YES